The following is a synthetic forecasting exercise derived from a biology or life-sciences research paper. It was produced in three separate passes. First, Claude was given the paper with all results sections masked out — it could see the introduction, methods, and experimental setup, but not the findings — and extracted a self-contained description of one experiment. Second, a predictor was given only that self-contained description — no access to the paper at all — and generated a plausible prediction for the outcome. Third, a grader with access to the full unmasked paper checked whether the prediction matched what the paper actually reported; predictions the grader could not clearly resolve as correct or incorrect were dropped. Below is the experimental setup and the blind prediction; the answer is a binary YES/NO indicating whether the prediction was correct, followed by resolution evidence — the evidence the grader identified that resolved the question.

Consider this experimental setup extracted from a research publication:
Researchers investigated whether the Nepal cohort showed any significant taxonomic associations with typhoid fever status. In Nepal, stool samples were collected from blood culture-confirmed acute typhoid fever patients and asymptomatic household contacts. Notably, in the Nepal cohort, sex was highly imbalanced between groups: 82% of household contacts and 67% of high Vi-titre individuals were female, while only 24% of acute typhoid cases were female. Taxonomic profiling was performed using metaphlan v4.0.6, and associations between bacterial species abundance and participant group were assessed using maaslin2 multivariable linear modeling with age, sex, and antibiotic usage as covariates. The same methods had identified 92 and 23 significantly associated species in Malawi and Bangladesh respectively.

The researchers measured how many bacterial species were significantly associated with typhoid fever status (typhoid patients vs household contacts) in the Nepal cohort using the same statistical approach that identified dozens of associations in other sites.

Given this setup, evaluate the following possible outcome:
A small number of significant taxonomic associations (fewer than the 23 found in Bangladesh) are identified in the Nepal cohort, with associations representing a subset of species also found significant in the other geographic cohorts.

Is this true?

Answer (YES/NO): NO